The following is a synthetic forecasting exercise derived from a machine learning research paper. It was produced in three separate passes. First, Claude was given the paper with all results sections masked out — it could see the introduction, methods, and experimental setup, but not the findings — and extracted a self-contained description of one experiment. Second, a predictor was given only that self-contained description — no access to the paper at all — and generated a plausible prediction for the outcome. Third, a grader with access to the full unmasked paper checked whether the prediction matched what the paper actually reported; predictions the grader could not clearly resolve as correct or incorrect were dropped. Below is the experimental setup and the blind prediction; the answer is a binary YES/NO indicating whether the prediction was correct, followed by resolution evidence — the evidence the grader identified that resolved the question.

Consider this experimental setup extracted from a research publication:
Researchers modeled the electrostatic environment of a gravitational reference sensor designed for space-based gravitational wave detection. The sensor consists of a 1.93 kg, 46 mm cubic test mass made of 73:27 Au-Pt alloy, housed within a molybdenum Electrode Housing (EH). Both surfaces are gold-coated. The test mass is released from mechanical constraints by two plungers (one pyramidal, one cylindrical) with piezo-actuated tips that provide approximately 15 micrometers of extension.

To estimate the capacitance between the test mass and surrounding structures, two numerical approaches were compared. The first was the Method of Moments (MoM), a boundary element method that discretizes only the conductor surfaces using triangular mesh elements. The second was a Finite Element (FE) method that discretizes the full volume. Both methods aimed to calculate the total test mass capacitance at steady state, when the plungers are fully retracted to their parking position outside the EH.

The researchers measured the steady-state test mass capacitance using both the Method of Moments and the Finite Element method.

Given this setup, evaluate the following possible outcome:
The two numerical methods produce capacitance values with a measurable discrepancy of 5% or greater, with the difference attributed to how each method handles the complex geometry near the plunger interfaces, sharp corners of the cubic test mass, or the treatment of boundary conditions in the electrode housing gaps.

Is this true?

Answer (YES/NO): NO